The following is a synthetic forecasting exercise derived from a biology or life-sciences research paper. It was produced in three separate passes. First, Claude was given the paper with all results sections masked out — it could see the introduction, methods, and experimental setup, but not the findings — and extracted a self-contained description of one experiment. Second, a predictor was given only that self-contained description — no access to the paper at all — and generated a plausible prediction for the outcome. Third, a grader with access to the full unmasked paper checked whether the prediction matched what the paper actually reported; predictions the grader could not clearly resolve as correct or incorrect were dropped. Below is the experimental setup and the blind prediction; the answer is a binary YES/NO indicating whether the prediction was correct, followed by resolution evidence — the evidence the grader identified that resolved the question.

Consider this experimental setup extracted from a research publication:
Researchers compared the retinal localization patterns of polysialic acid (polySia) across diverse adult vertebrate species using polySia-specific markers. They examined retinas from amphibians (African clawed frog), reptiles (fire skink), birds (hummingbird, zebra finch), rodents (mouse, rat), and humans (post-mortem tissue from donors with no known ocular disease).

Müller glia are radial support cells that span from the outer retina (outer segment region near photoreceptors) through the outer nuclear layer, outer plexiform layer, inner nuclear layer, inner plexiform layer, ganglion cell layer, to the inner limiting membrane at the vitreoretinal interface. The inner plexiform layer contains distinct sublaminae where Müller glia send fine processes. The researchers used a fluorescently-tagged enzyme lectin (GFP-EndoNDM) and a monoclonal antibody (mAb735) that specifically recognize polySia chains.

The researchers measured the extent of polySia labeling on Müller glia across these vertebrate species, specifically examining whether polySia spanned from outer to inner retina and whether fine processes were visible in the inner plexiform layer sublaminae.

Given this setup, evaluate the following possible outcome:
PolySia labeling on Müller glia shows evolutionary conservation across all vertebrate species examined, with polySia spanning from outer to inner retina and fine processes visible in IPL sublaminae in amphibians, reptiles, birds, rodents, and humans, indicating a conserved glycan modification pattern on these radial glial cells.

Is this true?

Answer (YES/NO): YES